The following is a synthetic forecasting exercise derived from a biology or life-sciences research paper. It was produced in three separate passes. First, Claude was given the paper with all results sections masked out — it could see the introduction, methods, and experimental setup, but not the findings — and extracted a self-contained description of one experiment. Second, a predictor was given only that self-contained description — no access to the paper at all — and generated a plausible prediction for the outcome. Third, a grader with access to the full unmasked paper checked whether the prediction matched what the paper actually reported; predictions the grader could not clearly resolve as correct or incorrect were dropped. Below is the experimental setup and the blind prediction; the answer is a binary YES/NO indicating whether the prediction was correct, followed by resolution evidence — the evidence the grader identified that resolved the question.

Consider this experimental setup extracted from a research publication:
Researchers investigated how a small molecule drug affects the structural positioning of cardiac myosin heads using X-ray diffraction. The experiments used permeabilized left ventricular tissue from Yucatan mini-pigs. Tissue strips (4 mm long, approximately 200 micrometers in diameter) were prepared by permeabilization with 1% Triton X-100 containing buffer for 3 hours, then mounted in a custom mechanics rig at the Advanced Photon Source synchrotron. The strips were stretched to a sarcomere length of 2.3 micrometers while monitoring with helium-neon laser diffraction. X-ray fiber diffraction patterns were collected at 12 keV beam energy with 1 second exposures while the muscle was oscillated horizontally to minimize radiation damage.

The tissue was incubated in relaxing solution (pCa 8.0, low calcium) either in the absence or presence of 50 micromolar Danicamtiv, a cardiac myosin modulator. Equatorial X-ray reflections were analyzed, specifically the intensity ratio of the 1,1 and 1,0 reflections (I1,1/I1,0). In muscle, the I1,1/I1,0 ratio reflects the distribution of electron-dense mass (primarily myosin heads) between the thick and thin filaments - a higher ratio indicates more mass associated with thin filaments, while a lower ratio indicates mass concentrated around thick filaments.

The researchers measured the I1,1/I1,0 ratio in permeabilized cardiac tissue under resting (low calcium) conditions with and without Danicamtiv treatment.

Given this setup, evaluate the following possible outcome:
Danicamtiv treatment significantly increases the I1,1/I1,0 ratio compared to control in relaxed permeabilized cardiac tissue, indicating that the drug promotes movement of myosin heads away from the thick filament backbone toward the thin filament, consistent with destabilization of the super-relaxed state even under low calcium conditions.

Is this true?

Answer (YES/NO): YES